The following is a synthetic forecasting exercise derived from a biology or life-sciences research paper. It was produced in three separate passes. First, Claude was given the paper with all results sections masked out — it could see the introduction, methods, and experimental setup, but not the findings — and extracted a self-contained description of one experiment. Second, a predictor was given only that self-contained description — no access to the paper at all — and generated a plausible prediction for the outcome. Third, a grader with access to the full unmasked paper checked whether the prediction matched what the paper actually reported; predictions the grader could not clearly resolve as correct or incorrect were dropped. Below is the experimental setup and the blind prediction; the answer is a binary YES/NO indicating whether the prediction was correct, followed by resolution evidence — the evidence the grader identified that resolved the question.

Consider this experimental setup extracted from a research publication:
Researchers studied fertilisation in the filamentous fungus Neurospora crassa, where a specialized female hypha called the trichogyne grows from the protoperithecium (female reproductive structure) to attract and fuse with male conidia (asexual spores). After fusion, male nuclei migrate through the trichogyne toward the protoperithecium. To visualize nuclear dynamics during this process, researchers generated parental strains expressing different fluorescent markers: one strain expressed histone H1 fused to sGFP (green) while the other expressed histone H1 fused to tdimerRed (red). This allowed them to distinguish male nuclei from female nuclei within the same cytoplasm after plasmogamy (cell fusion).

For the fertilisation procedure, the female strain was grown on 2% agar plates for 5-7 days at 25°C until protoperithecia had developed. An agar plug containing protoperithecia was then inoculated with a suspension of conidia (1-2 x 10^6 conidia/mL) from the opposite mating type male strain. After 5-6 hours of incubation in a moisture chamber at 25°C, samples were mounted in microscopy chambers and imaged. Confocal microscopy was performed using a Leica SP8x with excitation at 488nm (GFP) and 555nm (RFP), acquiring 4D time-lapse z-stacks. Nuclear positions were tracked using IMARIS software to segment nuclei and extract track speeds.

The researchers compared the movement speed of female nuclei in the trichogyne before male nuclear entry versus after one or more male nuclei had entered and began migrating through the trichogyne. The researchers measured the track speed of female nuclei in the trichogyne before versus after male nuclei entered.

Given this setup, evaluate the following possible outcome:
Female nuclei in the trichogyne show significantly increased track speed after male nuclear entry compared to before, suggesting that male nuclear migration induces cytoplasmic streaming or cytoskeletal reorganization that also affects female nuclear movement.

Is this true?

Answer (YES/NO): NO